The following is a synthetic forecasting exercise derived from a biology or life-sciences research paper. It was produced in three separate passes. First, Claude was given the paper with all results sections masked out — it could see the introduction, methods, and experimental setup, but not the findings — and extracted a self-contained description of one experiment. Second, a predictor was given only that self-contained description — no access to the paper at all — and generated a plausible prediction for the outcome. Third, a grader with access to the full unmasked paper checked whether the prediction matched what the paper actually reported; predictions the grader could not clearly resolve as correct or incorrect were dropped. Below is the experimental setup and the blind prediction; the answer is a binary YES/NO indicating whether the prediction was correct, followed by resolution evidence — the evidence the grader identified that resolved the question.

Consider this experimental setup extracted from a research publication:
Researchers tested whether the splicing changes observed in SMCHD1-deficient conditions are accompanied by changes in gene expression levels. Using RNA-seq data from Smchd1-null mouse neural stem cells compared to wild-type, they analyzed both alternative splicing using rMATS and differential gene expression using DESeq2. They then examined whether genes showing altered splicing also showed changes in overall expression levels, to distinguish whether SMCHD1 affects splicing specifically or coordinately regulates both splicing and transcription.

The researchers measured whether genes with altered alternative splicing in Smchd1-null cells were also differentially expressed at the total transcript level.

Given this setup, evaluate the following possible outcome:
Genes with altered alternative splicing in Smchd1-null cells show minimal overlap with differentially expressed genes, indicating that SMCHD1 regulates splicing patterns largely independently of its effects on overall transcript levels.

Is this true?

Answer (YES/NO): YES